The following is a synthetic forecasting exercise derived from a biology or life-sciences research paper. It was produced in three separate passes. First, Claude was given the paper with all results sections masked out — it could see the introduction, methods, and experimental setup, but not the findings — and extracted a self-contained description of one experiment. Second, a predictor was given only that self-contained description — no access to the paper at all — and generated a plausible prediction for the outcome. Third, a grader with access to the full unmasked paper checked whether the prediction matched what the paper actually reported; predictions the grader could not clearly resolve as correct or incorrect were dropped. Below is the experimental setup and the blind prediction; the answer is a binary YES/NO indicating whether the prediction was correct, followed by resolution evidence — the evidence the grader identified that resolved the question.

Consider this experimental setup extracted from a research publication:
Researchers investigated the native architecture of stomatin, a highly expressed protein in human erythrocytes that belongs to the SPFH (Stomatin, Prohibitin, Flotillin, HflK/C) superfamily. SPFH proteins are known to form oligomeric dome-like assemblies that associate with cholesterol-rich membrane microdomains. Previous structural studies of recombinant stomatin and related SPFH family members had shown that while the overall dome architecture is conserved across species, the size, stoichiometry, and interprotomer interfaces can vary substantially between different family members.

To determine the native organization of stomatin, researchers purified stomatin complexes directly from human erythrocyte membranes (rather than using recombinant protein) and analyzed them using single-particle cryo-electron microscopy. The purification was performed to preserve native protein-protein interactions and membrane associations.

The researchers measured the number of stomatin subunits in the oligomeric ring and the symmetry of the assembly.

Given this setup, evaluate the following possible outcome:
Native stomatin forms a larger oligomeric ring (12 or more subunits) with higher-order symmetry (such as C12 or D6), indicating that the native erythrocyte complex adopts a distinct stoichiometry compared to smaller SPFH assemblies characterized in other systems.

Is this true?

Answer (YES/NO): NO